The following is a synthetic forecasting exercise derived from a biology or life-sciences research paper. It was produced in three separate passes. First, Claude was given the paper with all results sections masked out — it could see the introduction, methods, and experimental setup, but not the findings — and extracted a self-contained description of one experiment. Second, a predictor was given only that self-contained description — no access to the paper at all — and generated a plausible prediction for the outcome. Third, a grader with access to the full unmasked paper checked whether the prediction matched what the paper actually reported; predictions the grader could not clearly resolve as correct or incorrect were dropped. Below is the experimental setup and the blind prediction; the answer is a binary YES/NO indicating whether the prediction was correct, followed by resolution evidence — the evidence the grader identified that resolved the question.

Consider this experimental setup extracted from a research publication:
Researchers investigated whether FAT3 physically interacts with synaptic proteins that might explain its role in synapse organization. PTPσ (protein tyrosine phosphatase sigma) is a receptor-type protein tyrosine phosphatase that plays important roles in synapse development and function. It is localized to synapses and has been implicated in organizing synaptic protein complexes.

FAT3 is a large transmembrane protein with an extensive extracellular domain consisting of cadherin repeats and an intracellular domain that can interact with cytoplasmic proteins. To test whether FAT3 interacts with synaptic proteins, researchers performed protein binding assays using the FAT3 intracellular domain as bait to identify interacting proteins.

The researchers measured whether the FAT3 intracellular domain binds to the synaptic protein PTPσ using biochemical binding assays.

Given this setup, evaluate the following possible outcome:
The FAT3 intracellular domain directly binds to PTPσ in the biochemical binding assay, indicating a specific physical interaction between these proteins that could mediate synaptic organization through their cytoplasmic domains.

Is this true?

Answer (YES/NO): YES